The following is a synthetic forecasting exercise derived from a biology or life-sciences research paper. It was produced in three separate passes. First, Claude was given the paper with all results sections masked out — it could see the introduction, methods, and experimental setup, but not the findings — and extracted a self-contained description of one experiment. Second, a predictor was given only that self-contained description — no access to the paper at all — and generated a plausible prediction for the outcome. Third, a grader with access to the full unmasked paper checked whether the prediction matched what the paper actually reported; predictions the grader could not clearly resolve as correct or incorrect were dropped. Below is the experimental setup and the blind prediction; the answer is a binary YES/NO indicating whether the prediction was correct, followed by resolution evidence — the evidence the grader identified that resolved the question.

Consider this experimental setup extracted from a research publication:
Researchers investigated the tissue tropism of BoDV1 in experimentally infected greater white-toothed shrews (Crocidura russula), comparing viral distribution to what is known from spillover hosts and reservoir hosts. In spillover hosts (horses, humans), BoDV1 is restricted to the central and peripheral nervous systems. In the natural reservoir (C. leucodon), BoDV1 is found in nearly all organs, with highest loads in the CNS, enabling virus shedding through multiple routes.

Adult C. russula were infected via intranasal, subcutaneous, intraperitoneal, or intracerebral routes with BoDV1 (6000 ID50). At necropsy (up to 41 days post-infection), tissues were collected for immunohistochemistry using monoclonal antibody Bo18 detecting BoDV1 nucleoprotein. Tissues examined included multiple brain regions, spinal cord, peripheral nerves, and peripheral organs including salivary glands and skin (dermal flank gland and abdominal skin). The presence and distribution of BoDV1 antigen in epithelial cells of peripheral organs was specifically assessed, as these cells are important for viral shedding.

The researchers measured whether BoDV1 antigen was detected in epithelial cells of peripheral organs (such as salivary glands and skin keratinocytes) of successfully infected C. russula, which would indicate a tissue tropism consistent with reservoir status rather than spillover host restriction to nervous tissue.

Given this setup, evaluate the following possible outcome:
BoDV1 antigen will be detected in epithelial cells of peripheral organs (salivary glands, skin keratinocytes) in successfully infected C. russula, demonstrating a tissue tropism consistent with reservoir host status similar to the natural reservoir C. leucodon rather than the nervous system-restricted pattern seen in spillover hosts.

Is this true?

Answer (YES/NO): YES